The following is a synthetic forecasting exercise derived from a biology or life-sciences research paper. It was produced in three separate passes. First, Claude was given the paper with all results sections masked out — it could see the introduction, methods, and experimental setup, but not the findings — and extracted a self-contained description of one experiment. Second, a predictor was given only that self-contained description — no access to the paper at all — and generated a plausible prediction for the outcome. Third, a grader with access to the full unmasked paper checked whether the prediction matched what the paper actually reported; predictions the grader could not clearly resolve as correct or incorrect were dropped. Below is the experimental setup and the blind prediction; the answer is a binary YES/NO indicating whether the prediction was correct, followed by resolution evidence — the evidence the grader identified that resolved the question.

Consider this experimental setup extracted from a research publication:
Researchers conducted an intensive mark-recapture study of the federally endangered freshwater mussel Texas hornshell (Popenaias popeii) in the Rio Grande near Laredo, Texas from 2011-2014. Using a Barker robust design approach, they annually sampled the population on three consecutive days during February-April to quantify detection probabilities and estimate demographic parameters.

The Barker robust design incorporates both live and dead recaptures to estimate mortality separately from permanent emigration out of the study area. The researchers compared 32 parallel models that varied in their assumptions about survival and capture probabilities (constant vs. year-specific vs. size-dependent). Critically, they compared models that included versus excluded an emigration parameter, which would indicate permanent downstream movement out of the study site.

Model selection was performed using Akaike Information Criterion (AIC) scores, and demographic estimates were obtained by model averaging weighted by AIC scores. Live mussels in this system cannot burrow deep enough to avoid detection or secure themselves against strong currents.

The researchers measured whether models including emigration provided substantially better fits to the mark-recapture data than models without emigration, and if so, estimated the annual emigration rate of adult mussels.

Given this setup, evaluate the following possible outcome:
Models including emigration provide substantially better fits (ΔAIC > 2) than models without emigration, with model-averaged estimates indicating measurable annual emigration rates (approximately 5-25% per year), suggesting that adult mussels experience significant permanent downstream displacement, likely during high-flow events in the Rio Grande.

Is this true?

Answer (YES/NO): NO